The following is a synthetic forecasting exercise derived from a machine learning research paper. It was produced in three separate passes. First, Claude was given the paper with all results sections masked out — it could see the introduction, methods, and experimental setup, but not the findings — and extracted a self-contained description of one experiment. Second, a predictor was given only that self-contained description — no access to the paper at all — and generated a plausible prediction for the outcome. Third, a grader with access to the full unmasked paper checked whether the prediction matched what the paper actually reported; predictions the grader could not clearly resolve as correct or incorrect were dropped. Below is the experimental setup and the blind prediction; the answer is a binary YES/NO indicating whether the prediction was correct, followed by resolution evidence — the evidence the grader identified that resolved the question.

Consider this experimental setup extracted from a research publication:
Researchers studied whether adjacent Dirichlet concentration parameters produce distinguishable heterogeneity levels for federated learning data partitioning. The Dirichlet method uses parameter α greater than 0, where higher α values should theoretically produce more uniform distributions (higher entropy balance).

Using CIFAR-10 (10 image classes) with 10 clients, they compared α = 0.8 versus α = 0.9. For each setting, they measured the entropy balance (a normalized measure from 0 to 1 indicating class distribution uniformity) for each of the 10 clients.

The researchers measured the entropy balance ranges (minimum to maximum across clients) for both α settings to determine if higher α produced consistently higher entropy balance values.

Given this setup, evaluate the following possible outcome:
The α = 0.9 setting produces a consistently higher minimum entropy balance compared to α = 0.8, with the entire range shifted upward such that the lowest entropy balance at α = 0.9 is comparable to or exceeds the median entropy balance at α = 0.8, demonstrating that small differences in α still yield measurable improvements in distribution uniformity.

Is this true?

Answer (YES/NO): NO